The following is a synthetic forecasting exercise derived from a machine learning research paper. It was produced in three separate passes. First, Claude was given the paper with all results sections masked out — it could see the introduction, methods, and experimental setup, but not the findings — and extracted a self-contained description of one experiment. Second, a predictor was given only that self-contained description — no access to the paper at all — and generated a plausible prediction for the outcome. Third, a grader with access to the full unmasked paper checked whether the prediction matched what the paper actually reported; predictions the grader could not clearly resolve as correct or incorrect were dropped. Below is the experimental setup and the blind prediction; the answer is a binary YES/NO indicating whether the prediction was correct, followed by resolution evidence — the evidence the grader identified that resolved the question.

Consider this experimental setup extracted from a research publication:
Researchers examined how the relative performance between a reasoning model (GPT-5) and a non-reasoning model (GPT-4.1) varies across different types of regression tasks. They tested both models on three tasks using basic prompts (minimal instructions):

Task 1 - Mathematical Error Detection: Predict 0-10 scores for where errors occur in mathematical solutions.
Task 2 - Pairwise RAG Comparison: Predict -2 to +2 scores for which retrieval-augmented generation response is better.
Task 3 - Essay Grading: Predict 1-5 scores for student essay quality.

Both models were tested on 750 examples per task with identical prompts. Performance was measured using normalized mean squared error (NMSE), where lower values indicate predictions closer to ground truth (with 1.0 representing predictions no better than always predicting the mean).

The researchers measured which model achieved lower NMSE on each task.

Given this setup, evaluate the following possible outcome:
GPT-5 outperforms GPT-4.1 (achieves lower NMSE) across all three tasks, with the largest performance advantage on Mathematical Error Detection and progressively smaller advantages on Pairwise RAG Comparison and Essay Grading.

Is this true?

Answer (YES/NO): NO